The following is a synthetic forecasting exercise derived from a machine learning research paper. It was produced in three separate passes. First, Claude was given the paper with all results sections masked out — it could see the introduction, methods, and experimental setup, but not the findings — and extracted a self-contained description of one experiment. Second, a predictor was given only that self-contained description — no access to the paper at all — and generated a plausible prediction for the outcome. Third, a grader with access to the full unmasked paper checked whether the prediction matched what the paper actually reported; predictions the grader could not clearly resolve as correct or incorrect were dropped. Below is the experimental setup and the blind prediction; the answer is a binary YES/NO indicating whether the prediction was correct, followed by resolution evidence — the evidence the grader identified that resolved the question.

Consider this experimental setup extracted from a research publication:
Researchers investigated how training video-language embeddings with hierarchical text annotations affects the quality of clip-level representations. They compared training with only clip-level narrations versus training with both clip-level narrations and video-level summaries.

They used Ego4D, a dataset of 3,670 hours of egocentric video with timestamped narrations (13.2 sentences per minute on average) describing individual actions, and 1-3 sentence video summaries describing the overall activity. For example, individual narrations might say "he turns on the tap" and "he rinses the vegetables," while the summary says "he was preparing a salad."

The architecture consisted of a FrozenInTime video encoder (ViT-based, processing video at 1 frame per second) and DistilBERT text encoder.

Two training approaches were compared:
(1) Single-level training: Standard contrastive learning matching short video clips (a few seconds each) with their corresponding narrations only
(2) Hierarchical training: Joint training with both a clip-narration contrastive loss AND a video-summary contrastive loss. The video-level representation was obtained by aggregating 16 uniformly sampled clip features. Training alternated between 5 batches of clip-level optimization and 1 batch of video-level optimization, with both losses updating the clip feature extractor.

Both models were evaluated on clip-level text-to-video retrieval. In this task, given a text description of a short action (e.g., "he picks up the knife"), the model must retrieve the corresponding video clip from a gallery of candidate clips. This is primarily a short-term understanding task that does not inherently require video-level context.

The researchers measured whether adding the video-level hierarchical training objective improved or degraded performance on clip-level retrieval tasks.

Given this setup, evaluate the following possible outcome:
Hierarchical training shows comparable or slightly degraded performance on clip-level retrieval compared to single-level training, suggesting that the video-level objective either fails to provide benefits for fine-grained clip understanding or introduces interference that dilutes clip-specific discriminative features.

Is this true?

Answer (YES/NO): YES